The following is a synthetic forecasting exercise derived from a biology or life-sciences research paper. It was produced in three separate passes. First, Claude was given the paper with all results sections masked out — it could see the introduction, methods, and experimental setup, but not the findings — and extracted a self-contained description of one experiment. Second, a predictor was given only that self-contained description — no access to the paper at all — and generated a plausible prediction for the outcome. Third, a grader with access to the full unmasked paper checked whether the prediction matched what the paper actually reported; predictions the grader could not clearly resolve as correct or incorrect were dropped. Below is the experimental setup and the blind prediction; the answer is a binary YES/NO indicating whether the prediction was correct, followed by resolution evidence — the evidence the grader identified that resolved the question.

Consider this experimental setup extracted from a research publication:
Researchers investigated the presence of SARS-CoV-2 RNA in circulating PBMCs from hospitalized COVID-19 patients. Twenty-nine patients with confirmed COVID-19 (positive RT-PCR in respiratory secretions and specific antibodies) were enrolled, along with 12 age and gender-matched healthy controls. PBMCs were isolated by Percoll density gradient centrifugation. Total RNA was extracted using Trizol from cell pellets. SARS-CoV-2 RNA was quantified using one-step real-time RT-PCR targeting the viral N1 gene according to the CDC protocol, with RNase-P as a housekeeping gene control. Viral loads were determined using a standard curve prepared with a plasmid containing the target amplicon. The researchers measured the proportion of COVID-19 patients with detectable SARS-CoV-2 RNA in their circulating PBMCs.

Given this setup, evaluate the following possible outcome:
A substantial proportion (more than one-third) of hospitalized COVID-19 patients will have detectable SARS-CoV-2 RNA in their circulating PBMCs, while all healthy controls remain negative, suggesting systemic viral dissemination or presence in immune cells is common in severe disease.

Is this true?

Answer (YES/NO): YES